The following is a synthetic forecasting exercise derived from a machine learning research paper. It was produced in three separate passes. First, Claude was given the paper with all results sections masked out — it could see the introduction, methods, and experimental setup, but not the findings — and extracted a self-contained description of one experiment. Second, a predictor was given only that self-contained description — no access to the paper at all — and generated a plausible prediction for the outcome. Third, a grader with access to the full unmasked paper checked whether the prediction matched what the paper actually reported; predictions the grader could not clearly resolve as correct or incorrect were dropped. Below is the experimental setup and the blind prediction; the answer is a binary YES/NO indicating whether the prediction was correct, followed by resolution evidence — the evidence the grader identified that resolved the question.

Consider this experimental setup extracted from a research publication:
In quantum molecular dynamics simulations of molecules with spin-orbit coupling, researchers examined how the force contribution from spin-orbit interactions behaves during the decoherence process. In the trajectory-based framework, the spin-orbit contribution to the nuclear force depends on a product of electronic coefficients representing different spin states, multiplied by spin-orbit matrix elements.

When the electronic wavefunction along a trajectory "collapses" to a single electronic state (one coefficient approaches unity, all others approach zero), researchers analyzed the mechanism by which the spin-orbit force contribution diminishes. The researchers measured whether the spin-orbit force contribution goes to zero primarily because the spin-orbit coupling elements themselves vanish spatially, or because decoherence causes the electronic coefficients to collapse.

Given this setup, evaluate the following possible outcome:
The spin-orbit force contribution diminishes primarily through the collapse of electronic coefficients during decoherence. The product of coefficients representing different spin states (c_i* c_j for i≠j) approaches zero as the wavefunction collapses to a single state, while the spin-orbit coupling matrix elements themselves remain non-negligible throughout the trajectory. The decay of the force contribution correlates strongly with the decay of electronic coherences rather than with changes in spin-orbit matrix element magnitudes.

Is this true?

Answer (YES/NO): YES